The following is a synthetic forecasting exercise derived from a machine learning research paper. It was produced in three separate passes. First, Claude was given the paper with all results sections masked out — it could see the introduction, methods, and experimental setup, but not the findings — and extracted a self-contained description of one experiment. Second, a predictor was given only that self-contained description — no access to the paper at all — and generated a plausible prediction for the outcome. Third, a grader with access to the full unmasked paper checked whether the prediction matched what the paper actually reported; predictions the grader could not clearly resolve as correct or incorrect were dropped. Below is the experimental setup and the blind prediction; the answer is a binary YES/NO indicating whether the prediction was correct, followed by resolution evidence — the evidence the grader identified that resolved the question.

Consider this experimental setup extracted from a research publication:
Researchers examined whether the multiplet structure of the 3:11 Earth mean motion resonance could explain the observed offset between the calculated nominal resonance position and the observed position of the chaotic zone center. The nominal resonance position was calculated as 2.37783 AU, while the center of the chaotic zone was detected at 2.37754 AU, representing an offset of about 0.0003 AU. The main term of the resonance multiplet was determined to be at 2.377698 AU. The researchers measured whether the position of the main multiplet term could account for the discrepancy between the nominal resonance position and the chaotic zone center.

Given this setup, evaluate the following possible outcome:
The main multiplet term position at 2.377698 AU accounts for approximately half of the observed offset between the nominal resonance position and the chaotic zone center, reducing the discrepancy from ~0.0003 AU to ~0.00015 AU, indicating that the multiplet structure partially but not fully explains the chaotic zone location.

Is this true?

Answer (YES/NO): NO